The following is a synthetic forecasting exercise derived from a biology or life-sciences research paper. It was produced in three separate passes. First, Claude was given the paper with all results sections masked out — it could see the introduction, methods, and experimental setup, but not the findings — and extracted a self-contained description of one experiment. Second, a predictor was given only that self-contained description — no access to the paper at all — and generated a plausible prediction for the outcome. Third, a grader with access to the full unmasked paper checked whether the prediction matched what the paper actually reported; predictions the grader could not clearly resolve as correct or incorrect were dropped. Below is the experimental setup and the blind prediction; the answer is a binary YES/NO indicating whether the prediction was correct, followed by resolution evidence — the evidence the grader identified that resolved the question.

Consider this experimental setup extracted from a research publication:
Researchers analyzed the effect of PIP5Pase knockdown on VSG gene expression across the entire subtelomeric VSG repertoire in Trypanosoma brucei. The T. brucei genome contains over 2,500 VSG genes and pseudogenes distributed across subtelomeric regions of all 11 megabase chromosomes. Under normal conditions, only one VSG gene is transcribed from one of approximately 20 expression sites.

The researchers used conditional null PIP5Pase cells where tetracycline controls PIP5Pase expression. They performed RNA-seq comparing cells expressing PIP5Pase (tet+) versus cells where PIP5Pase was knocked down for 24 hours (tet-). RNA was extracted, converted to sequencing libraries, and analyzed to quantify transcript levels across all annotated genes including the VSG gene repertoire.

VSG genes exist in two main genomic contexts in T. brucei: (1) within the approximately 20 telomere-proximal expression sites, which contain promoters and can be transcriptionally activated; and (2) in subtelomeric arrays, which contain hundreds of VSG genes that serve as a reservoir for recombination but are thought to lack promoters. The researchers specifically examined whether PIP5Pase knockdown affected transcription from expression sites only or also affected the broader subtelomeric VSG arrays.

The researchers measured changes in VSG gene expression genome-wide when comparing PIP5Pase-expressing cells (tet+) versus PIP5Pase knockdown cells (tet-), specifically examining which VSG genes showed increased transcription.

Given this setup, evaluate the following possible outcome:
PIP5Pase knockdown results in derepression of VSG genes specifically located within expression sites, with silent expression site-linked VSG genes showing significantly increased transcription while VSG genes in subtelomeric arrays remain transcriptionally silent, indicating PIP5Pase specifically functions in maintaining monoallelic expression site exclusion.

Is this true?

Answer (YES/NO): NO